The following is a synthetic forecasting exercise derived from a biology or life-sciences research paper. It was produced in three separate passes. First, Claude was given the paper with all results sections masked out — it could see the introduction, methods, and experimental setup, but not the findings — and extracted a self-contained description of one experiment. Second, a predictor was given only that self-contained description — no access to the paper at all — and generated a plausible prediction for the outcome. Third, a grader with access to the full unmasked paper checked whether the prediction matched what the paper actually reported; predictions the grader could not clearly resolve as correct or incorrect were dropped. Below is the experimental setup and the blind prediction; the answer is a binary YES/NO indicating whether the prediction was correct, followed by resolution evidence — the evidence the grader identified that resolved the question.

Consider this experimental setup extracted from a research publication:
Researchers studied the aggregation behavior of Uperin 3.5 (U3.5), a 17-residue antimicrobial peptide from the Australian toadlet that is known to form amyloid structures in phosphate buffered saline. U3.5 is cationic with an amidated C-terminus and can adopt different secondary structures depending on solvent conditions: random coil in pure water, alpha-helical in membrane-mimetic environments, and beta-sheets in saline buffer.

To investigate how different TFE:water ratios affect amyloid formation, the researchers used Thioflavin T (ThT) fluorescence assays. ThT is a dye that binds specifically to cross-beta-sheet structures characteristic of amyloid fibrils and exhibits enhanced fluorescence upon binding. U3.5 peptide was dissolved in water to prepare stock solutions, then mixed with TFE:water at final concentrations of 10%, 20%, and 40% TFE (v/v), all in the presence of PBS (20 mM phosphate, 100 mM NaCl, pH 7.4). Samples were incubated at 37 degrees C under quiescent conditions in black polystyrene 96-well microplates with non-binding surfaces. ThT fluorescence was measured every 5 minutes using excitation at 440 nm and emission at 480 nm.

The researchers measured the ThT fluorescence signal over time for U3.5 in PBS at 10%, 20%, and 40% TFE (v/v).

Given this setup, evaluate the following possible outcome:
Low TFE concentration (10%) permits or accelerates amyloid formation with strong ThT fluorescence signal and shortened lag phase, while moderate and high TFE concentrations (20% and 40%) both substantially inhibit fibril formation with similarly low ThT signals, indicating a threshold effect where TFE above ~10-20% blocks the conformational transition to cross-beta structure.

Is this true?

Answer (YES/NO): YES